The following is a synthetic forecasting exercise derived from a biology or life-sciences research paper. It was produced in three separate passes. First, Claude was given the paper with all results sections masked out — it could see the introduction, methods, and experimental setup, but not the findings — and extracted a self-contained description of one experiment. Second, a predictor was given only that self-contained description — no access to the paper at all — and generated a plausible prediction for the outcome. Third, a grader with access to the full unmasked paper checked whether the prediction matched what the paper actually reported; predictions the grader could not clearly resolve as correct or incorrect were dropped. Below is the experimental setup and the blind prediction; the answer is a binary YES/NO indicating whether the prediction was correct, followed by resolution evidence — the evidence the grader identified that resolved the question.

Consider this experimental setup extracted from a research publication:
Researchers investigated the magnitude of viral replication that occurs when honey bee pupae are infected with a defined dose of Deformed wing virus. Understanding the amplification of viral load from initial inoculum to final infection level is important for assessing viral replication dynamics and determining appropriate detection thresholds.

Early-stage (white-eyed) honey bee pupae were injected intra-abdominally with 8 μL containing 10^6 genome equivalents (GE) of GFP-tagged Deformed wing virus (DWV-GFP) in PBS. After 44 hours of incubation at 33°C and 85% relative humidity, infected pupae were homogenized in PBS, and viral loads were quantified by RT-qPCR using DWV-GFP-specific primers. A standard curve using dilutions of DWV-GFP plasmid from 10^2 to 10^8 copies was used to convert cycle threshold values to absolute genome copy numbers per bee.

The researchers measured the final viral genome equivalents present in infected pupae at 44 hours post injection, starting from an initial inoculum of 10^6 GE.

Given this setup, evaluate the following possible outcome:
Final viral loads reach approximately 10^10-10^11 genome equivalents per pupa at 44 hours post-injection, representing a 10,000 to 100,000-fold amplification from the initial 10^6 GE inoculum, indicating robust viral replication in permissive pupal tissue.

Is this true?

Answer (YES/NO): YES